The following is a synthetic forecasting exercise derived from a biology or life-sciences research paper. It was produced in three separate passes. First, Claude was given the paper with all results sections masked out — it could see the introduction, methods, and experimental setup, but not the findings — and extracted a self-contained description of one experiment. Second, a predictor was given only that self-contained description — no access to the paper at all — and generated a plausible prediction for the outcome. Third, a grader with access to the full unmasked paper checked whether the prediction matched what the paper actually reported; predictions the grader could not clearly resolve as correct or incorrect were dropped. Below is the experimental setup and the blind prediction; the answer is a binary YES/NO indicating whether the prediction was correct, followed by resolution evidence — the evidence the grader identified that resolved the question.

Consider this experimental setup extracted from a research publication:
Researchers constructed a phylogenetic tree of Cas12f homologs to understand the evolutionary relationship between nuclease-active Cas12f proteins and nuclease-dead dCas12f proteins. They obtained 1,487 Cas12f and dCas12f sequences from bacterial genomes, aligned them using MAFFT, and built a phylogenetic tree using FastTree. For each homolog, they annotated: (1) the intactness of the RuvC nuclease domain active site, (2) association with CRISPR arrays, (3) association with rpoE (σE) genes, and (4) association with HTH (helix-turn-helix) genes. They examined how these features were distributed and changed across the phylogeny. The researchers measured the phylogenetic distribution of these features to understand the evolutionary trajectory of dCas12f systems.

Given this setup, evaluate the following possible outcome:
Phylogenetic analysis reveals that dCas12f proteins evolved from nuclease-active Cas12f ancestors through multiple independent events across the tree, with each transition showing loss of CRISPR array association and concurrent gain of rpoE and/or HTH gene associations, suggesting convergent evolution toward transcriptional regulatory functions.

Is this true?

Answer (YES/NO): NO